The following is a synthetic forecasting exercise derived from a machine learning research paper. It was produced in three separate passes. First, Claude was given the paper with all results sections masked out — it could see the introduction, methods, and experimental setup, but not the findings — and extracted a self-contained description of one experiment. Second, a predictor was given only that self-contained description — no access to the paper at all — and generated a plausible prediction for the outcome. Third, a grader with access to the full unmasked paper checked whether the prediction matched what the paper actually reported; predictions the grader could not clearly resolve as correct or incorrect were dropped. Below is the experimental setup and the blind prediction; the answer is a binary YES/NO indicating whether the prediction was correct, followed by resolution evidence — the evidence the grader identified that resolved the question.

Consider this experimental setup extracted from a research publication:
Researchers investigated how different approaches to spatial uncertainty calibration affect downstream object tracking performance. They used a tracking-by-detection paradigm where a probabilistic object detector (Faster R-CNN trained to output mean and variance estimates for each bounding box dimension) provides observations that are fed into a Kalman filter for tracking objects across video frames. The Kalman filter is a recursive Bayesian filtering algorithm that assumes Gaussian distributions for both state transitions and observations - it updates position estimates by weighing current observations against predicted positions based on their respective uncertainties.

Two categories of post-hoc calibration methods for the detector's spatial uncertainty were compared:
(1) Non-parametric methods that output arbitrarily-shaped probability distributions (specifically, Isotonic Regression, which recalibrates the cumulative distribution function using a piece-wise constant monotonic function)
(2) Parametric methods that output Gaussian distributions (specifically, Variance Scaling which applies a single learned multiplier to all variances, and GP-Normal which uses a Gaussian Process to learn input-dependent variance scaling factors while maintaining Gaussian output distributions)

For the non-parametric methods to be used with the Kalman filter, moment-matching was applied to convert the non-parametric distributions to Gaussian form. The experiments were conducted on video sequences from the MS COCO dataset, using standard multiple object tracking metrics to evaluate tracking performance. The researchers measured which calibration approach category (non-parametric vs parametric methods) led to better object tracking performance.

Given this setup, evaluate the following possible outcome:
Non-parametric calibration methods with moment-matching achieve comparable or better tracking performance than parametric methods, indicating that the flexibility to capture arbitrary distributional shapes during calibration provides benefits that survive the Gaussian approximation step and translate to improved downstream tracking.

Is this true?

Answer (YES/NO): NO